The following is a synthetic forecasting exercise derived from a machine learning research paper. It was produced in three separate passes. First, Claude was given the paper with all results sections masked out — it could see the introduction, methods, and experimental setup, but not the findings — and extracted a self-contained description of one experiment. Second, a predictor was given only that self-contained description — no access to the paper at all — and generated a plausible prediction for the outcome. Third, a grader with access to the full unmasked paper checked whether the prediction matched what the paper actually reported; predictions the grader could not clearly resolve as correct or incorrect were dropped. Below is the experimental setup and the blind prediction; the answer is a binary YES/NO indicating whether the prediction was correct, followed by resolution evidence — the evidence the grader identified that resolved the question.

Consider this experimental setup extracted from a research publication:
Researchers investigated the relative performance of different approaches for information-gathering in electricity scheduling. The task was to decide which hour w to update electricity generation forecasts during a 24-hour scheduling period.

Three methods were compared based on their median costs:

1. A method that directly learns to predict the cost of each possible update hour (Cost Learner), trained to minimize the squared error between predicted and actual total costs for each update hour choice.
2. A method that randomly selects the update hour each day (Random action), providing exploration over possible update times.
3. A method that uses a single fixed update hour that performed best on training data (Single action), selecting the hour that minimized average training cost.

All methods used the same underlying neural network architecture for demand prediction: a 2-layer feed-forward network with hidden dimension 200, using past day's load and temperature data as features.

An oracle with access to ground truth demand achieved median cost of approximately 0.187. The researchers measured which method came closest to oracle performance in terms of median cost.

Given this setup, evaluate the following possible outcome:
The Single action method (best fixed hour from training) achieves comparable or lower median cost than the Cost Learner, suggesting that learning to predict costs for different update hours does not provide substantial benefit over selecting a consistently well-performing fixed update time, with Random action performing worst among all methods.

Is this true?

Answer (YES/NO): NO